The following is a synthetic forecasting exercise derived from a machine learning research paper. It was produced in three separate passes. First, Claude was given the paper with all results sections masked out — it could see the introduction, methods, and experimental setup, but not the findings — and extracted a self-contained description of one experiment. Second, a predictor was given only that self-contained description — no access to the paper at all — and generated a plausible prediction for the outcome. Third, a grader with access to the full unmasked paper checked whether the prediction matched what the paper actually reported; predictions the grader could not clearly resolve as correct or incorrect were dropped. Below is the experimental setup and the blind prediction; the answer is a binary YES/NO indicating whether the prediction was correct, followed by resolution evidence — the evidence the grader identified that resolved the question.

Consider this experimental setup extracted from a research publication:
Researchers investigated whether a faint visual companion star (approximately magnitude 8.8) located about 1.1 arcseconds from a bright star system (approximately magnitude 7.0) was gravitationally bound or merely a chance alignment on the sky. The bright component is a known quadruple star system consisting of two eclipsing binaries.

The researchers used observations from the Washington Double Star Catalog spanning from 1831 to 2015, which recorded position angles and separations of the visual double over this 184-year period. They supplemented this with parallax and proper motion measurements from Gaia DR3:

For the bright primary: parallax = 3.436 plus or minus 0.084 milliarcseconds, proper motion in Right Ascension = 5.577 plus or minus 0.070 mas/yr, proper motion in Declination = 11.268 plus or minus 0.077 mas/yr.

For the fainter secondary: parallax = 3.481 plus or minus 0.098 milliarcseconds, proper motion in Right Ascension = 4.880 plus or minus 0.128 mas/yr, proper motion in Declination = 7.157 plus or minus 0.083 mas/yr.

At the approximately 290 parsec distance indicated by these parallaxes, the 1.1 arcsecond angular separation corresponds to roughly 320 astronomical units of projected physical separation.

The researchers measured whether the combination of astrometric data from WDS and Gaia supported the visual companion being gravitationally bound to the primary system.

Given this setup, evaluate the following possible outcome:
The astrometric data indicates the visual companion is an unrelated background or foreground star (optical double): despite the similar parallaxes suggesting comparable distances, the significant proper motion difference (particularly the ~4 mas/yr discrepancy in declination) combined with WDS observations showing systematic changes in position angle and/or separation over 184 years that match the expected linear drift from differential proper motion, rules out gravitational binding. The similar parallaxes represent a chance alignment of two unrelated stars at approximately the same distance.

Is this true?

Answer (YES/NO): NO